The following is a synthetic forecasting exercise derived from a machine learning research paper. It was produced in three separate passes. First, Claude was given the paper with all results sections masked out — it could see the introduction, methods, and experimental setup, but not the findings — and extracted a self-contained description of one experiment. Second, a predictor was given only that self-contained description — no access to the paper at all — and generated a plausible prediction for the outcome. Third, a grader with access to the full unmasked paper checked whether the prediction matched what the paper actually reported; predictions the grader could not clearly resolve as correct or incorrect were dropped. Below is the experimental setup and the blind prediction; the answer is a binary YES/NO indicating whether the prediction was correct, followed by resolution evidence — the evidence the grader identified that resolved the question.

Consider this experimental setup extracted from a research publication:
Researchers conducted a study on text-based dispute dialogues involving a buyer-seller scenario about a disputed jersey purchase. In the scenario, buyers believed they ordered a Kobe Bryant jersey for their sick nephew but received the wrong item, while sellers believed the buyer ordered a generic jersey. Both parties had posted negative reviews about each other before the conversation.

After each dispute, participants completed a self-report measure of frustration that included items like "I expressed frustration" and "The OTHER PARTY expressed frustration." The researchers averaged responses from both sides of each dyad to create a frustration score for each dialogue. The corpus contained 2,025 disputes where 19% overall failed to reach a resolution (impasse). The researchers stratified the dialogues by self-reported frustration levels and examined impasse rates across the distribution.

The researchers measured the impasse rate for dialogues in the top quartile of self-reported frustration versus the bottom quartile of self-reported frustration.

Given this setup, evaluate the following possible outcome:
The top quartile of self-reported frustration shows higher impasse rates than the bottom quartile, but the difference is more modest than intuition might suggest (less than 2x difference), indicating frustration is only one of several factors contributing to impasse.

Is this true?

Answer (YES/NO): NO